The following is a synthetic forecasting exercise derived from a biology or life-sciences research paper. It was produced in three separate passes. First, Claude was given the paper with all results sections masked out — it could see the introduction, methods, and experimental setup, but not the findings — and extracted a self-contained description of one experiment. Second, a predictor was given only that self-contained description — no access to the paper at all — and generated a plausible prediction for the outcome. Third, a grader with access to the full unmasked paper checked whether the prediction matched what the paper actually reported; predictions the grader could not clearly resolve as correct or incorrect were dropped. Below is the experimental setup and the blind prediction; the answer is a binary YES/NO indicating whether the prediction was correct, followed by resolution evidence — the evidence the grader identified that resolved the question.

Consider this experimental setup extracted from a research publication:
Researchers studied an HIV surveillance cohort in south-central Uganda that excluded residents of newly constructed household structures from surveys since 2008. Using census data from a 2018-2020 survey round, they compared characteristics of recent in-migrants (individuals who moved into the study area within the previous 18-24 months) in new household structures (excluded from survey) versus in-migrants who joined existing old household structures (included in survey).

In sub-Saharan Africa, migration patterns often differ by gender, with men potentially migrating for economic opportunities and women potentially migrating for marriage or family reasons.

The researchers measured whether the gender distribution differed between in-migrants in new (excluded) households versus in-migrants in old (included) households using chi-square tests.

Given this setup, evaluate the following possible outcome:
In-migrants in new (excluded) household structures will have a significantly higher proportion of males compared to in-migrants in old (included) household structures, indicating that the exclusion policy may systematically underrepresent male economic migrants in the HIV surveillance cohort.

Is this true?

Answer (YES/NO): YES